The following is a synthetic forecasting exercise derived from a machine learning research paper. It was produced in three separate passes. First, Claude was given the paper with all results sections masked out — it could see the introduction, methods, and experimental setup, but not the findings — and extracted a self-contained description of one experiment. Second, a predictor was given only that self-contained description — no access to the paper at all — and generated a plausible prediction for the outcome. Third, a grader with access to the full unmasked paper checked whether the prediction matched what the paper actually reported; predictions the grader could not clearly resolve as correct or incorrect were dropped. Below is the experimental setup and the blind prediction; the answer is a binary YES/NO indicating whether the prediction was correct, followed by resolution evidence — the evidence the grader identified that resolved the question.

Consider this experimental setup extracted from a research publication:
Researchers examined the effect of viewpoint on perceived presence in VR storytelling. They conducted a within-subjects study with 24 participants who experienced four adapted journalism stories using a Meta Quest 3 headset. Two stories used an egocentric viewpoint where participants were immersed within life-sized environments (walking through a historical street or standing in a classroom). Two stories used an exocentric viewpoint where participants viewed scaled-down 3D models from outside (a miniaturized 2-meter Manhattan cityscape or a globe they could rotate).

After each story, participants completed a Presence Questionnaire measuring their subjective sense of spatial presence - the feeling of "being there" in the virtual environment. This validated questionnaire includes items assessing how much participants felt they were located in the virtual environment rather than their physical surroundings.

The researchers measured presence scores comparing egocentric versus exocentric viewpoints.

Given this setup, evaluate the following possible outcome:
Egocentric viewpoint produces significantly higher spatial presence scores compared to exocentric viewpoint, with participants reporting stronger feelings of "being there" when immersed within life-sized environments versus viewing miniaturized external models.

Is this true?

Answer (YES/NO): NO